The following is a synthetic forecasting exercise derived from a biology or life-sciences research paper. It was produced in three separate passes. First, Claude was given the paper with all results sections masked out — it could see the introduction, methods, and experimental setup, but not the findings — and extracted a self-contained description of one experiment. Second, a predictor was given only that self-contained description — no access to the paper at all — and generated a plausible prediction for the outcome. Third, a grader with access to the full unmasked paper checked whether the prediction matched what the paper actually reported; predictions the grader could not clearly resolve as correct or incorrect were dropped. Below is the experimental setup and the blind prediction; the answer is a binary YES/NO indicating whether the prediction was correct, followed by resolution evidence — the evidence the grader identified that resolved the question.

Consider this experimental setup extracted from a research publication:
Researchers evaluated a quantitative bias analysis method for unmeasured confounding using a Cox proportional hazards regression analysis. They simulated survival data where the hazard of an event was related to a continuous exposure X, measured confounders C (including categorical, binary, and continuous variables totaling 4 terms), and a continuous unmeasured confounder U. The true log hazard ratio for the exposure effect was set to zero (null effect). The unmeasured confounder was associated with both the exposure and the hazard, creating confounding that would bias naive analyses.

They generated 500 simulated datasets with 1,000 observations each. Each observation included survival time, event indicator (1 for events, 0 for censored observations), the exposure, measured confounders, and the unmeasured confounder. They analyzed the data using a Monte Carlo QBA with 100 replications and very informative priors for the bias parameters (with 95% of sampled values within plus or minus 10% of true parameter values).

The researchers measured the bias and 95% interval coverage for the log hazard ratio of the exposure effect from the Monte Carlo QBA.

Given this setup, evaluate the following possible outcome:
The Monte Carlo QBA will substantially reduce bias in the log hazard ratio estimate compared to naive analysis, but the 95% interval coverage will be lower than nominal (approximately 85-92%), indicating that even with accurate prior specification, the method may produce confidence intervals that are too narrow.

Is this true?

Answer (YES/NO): NO